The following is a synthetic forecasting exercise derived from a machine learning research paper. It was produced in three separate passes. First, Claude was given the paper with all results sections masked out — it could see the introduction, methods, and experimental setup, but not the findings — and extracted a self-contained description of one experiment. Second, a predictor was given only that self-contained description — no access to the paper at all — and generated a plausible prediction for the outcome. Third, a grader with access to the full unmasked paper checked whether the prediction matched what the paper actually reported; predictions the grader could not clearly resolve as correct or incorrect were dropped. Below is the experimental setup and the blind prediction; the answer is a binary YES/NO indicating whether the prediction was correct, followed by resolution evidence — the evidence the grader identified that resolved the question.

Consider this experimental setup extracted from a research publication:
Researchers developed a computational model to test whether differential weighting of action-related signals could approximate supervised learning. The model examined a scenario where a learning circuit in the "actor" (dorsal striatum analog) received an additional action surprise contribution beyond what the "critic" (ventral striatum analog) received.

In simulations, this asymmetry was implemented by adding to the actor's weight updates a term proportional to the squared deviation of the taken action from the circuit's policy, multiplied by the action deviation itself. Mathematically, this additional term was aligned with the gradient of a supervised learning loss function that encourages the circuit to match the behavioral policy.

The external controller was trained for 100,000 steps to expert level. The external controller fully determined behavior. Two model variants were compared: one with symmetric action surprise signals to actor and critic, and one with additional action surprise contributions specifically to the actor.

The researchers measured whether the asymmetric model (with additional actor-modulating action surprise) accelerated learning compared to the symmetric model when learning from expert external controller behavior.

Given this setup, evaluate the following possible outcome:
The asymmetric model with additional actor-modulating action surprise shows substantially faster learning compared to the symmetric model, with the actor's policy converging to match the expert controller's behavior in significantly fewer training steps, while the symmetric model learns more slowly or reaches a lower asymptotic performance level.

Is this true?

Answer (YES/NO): YES